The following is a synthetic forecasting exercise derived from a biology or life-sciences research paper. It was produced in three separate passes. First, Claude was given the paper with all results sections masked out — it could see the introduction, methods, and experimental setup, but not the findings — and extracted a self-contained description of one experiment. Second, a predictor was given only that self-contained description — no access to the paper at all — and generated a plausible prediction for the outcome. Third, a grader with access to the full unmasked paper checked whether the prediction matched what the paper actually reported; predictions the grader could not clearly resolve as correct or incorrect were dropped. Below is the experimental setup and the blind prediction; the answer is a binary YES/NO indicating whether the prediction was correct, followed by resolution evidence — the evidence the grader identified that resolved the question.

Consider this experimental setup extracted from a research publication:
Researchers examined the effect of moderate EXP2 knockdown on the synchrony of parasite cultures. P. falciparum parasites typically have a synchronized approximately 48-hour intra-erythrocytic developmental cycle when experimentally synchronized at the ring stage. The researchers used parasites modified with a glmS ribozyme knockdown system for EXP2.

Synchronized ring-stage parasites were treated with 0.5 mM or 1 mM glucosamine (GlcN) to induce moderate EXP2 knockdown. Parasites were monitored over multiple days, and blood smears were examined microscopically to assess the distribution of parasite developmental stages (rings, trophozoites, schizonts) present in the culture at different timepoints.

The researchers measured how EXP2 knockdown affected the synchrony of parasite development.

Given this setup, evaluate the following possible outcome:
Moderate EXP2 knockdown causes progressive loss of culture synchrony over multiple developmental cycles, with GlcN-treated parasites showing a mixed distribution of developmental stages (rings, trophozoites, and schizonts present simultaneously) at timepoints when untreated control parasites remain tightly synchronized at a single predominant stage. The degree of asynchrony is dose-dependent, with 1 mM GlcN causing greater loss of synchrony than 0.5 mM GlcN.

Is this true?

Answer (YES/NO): NO